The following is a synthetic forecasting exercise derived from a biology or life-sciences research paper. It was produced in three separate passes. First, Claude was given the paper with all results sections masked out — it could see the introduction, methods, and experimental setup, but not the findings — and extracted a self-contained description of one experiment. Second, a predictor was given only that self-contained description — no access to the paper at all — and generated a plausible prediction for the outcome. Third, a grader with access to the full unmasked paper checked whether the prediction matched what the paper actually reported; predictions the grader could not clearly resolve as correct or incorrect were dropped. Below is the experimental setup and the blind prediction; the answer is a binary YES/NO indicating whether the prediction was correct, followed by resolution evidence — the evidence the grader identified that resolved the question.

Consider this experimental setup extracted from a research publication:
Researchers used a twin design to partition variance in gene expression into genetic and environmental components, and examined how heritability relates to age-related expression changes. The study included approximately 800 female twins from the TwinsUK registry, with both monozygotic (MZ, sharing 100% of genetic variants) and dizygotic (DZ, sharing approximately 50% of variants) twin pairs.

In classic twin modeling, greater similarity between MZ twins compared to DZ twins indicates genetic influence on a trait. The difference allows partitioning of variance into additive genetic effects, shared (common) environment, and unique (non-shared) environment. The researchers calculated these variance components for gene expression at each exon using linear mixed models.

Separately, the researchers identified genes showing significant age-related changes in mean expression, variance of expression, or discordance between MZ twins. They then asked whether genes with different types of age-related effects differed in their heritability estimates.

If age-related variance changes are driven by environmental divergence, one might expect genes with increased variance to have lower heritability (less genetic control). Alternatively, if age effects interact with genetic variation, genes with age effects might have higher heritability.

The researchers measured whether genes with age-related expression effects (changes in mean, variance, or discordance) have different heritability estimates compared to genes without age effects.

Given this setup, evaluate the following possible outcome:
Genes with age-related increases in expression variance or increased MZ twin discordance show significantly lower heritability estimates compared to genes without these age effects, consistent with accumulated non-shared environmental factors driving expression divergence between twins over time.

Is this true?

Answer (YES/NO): NO